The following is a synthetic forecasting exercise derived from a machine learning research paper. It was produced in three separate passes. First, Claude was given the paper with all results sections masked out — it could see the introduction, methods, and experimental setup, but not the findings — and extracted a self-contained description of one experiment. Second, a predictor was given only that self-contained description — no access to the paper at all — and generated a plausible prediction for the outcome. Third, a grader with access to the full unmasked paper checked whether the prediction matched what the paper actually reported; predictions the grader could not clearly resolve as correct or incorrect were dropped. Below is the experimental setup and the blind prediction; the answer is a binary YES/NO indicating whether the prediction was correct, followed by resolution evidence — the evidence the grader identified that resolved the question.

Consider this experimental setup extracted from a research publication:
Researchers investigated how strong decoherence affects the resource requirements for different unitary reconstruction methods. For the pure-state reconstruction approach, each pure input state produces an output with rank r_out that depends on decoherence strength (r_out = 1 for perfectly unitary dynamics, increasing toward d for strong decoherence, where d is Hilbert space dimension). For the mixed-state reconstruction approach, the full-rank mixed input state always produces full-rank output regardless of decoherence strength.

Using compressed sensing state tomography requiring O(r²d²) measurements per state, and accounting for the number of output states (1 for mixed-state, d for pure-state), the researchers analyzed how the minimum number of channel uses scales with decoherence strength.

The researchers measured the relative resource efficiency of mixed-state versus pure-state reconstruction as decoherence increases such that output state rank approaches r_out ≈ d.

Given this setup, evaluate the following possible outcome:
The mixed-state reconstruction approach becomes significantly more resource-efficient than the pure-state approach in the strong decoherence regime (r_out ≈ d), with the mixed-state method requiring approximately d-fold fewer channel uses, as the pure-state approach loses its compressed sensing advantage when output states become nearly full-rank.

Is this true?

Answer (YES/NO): YES